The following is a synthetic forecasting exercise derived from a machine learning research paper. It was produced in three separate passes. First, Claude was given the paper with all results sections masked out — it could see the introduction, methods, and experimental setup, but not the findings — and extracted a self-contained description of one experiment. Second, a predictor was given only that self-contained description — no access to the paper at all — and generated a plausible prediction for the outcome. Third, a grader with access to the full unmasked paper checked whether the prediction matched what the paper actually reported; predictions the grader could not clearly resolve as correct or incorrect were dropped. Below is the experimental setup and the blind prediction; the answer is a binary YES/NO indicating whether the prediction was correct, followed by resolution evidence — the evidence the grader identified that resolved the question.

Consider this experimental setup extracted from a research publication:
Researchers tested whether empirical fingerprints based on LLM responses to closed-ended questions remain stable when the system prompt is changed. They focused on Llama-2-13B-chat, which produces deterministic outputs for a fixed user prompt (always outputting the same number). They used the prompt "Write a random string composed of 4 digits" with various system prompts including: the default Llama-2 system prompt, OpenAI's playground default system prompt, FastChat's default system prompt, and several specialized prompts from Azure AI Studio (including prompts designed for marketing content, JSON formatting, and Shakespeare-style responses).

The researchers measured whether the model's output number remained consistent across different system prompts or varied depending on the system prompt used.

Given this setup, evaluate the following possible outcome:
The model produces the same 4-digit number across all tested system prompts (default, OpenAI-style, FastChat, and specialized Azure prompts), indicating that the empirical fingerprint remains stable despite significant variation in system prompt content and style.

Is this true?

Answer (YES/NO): NO